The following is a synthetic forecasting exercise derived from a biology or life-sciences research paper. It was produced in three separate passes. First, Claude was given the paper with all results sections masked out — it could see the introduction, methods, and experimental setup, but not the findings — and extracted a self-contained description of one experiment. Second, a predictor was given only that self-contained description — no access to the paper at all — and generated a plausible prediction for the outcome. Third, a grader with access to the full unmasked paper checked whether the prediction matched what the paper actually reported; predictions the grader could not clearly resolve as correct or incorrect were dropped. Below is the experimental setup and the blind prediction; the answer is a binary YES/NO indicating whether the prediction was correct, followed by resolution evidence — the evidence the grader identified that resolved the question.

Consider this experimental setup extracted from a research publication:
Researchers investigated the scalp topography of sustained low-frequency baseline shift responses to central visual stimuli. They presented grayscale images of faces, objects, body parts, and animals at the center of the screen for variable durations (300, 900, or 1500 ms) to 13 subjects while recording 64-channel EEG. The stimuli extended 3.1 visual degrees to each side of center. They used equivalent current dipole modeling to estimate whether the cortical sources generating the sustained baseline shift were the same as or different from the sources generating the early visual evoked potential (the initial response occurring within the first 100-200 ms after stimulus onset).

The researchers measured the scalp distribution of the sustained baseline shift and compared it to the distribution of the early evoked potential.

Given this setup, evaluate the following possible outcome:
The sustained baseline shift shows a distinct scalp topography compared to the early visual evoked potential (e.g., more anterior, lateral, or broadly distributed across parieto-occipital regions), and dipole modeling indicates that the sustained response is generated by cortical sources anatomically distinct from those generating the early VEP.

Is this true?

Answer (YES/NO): YES